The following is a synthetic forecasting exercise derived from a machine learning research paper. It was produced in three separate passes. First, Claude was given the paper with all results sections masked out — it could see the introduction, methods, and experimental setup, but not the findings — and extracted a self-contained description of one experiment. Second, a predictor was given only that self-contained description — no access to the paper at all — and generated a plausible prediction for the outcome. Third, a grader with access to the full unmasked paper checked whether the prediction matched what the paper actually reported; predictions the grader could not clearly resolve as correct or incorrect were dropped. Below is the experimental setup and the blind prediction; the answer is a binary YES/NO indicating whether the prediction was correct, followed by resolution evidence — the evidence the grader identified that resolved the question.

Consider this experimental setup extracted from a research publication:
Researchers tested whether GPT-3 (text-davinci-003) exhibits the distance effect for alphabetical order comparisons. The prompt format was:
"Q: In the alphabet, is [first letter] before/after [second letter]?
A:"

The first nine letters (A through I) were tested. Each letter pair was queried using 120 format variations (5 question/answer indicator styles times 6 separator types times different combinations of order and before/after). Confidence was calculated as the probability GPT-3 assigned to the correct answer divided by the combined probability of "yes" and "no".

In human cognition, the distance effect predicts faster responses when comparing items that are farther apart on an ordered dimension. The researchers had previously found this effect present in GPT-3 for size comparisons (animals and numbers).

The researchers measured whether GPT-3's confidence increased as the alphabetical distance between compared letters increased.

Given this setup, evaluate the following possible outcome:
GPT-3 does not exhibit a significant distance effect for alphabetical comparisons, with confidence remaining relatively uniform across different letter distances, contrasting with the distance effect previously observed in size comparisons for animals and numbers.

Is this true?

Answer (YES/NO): YES